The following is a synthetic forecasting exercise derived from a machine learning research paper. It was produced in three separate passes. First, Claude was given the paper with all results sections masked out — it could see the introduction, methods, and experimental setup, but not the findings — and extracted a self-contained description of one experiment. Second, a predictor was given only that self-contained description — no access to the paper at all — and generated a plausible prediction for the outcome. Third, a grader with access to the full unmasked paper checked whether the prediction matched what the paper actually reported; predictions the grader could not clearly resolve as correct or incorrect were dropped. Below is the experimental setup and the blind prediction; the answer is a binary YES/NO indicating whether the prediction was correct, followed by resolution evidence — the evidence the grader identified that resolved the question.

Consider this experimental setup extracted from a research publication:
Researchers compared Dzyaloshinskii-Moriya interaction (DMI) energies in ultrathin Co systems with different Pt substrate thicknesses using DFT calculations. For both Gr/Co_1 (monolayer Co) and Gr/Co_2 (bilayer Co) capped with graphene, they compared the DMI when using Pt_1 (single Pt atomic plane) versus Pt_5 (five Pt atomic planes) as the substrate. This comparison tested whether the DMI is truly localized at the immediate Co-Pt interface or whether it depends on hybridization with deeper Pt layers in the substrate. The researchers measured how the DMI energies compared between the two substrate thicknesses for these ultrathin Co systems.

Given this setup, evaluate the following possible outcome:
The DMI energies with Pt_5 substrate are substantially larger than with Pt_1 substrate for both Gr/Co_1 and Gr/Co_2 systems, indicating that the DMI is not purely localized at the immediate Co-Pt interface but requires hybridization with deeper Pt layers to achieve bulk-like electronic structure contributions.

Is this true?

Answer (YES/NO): NO